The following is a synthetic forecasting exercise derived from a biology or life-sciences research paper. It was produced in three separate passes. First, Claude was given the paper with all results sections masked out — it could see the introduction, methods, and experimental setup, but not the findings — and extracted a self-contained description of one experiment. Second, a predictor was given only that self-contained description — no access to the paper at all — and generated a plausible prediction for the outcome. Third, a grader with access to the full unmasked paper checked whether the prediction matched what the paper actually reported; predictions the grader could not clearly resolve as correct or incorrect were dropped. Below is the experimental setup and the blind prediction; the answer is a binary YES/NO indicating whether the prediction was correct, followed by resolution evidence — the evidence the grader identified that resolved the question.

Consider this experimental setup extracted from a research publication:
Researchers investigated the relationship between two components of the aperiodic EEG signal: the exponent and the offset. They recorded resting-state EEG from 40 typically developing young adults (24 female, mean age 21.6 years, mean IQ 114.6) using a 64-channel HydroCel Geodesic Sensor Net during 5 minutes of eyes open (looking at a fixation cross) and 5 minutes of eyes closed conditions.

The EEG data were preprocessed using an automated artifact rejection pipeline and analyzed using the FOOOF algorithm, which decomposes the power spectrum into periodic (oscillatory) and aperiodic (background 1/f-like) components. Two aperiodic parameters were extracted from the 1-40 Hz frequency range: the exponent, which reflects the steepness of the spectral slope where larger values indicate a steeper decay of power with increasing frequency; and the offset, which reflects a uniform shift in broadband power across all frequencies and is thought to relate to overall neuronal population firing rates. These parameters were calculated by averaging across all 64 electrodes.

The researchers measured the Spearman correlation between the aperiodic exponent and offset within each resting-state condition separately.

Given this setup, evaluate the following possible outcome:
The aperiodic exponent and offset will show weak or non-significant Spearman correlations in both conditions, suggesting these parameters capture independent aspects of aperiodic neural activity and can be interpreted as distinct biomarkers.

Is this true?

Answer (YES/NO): NO